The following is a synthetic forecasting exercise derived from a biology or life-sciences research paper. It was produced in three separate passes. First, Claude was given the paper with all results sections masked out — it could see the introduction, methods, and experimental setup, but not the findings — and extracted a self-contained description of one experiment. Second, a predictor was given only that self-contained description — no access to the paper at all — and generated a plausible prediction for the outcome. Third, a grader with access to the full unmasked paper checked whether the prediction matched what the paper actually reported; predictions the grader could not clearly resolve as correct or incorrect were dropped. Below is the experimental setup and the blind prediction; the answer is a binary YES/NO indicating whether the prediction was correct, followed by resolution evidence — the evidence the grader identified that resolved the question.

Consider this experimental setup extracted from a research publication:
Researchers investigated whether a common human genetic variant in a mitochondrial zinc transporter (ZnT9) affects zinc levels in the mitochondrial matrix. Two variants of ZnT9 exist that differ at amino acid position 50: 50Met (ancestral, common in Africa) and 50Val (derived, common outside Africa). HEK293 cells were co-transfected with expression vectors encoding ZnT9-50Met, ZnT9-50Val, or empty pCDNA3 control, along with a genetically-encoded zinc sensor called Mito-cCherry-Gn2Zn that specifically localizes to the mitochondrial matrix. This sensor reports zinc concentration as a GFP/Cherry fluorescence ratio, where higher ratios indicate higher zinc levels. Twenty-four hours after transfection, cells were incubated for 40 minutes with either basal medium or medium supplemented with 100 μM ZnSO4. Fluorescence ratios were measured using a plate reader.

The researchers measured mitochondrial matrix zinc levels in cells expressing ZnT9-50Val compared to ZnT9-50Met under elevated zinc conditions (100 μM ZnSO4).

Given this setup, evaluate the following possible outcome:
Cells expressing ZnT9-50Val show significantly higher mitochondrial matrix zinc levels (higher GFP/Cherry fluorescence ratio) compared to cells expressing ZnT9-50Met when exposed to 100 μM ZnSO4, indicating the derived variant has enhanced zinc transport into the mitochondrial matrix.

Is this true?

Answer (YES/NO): NO